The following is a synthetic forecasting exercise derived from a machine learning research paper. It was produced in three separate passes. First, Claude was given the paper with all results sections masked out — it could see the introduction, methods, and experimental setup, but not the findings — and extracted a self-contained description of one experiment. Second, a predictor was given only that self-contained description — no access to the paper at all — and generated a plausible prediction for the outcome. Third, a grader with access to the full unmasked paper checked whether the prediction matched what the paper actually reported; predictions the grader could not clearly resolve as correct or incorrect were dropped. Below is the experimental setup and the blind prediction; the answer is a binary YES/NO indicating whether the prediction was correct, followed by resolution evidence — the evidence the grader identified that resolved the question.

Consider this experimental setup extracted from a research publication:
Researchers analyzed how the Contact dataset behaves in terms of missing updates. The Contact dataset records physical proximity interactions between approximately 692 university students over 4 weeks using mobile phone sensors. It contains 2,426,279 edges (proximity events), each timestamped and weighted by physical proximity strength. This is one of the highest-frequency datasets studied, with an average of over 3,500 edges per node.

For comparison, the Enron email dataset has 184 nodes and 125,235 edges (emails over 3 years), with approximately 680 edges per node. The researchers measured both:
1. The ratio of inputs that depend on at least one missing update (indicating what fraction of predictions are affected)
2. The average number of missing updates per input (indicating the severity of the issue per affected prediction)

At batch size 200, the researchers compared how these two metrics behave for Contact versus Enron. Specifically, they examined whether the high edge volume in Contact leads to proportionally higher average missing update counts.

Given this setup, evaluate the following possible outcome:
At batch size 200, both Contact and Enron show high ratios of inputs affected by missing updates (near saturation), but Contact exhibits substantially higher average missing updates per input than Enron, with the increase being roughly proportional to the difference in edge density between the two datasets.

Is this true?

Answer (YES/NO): NO